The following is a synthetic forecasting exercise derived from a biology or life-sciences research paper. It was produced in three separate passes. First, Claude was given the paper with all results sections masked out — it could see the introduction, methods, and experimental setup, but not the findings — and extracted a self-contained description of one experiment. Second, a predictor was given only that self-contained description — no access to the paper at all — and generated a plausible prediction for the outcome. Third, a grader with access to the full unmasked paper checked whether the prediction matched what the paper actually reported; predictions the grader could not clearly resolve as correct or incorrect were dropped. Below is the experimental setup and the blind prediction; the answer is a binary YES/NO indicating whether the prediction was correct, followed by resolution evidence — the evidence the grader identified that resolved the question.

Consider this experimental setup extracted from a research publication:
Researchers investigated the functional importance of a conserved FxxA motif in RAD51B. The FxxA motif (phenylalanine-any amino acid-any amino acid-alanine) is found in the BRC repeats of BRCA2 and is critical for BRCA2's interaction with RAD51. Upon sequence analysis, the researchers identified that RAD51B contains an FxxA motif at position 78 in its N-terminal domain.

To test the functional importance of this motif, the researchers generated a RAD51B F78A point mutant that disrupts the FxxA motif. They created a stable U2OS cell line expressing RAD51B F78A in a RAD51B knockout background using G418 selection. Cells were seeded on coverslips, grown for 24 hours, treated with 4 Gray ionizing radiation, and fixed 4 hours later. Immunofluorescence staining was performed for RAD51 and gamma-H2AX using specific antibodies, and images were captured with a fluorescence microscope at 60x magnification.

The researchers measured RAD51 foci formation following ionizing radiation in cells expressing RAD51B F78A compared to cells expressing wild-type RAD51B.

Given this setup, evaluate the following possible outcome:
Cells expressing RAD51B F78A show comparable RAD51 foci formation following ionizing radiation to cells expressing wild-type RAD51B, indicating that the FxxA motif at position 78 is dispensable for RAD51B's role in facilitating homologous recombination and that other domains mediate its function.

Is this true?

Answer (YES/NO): NO